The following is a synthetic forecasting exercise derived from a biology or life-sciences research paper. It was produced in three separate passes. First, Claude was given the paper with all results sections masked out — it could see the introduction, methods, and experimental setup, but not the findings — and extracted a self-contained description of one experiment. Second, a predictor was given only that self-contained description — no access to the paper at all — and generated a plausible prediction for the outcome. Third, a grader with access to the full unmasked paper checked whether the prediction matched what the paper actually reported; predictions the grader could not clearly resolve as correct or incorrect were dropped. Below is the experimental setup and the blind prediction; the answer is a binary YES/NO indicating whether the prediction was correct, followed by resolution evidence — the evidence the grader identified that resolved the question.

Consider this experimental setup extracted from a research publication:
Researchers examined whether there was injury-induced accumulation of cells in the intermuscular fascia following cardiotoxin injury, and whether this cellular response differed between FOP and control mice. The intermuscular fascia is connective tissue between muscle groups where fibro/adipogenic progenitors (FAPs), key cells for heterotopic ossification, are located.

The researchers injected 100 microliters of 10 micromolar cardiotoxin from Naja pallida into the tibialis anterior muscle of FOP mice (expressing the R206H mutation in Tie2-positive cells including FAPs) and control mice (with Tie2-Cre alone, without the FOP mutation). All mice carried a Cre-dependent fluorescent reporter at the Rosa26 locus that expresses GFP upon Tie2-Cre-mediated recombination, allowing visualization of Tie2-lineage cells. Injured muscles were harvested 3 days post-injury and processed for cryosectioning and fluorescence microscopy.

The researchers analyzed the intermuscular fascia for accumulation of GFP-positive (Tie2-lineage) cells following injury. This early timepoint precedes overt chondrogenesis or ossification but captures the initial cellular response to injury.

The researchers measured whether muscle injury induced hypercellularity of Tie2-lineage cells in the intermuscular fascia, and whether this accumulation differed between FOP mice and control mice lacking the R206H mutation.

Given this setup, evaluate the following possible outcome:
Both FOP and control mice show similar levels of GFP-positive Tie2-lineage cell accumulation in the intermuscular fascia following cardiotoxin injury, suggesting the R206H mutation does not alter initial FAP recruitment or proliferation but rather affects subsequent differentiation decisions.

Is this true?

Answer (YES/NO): NO